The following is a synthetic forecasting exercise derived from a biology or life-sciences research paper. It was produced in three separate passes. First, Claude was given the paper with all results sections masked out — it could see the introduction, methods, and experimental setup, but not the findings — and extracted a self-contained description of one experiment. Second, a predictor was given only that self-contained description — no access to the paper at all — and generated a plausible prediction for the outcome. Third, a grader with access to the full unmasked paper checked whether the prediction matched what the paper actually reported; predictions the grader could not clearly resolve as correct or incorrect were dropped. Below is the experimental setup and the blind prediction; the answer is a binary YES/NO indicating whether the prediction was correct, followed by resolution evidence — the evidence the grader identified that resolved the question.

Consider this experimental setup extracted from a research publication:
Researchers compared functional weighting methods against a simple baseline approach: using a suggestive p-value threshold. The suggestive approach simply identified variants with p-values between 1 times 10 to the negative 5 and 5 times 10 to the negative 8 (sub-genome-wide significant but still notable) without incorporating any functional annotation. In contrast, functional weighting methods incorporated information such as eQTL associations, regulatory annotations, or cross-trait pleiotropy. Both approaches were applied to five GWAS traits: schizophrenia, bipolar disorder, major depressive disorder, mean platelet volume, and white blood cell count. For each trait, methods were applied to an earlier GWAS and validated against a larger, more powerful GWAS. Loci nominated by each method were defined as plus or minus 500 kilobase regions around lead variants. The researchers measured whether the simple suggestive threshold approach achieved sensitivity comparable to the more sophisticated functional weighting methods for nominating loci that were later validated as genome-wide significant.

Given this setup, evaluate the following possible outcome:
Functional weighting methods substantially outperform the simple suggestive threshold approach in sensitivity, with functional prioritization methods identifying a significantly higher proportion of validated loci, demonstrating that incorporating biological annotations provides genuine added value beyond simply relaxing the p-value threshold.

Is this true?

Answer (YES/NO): NO